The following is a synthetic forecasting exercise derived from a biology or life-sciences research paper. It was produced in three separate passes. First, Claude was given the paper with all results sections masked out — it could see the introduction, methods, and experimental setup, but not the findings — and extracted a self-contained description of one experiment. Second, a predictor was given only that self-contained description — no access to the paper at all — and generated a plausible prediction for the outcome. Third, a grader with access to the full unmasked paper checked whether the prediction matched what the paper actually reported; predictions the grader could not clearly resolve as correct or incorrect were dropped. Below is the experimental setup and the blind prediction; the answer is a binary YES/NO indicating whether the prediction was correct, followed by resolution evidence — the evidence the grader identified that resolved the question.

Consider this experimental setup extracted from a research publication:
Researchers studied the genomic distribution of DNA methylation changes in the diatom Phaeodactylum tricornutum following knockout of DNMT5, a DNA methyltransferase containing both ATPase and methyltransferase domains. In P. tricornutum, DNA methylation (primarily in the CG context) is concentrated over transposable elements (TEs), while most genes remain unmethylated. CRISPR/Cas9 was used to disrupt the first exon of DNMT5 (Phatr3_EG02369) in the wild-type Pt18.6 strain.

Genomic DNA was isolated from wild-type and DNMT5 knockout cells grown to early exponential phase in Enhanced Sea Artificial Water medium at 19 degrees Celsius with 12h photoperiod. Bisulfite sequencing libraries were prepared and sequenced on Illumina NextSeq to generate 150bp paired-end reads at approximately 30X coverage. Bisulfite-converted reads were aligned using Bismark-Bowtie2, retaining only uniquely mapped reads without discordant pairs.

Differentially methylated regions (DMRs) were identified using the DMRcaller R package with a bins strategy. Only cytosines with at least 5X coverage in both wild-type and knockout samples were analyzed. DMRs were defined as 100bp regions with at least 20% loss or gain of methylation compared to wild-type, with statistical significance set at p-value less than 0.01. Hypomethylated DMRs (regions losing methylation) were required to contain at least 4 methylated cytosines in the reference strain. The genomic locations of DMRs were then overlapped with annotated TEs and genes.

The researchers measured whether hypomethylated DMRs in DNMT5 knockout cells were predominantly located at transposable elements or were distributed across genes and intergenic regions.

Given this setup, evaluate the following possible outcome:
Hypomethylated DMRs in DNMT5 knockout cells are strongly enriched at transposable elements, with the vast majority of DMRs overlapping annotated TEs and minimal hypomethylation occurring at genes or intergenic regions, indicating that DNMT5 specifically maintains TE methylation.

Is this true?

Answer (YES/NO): YES